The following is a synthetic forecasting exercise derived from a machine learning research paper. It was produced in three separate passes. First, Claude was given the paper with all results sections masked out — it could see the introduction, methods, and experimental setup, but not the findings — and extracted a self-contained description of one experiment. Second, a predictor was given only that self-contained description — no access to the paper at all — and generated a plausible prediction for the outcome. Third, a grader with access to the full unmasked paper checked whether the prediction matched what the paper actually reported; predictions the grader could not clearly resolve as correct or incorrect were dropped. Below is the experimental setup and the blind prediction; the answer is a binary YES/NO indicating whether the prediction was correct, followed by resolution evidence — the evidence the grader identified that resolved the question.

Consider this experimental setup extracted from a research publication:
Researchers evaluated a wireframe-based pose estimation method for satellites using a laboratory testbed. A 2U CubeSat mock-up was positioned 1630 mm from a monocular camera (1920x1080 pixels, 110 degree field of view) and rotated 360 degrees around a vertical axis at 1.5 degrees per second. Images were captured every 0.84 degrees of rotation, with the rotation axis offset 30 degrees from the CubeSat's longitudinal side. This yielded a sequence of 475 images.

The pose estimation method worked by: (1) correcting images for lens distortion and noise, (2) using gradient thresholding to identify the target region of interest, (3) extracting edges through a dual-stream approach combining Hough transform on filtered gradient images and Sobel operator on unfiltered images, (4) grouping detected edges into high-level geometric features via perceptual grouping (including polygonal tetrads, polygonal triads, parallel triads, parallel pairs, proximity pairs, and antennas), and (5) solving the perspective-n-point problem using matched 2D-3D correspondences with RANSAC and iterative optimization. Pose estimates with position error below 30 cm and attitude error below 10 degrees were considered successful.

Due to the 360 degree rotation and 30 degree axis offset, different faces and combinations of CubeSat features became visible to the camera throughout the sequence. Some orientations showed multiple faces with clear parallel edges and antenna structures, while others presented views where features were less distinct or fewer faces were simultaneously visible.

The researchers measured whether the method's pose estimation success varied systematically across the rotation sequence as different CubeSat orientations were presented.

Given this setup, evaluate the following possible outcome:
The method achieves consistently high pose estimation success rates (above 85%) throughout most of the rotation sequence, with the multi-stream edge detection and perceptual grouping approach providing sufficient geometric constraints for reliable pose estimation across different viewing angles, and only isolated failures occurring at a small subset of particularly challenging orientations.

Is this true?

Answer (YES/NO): NO